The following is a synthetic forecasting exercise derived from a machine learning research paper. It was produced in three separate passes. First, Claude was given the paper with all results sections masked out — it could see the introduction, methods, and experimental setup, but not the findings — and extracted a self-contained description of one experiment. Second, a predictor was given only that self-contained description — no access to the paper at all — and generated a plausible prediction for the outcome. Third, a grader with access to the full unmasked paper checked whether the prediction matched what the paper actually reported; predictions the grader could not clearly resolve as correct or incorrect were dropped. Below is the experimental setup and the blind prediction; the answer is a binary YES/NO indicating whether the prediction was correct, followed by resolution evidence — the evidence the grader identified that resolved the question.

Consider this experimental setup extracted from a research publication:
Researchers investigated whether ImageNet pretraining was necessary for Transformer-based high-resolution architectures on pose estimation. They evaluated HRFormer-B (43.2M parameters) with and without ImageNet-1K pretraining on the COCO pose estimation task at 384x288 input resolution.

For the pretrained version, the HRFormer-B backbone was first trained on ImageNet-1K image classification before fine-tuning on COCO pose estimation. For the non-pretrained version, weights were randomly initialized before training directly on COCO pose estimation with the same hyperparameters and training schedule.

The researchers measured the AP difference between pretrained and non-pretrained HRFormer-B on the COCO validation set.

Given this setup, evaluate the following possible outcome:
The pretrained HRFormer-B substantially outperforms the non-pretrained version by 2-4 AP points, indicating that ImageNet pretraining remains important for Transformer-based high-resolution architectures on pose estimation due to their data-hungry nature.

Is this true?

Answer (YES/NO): NO